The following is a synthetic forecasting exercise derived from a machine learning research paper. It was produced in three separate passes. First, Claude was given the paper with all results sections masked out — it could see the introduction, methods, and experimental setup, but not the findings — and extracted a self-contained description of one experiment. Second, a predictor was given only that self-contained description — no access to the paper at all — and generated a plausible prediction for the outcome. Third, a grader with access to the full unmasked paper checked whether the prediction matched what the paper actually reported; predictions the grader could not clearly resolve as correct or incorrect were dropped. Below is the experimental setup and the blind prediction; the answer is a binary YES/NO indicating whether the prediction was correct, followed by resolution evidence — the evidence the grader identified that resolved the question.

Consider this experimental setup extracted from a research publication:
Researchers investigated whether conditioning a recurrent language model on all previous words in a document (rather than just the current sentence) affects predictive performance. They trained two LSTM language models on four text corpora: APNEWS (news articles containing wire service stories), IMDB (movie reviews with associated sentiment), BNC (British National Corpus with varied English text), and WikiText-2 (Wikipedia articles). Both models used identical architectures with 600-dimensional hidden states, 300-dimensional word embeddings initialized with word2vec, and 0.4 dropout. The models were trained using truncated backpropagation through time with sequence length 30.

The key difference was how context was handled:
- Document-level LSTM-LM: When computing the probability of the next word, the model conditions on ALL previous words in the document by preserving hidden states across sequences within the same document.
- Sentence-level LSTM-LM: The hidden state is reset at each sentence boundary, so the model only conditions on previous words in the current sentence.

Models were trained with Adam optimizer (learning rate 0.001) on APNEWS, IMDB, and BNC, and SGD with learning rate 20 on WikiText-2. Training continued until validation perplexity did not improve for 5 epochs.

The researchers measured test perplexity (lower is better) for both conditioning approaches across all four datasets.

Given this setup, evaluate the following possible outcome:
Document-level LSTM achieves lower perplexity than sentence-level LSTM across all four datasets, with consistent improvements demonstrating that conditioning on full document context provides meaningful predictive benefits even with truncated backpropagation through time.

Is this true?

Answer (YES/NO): YES